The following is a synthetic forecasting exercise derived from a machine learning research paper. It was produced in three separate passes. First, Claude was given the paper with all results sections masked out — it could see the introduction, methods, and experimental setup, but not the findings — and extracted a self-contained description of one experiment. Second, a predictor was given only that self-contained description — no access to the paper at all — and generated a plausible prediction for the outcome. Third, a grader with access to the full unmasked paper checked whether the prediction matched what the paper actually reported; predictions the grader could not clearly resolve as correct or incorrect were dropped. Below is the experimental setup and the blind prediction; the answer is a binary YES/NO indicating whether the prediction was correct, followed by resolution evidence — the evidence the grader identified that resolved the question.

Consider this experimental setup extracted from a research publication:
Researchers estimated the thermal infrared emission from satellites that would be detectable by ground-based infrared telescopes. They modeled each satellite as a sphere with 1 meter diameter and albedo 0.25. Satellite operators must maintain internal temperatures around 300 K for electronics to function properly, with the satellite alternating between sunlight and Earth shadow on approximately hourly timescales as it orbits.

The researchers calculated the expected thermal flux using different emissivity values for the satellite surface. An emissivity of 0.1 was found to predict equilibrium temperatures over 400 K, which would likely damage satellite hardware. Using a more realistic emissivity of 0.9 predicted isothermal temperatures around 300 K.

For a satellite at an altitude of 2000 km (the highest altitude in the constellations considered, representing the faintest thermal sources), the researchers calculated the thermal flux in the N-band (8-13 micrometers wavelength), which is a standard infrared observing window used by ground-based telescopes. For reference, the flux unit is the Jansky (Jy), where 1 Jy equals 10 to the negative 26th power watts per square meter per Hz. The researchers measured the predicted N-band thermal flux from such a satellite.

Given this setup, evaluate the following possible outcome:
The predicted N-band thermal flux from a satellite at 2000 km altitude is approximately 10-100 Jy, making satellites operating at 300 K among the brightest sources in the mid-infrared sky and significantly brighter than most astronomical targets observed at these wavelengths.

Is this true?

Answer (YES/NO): NO